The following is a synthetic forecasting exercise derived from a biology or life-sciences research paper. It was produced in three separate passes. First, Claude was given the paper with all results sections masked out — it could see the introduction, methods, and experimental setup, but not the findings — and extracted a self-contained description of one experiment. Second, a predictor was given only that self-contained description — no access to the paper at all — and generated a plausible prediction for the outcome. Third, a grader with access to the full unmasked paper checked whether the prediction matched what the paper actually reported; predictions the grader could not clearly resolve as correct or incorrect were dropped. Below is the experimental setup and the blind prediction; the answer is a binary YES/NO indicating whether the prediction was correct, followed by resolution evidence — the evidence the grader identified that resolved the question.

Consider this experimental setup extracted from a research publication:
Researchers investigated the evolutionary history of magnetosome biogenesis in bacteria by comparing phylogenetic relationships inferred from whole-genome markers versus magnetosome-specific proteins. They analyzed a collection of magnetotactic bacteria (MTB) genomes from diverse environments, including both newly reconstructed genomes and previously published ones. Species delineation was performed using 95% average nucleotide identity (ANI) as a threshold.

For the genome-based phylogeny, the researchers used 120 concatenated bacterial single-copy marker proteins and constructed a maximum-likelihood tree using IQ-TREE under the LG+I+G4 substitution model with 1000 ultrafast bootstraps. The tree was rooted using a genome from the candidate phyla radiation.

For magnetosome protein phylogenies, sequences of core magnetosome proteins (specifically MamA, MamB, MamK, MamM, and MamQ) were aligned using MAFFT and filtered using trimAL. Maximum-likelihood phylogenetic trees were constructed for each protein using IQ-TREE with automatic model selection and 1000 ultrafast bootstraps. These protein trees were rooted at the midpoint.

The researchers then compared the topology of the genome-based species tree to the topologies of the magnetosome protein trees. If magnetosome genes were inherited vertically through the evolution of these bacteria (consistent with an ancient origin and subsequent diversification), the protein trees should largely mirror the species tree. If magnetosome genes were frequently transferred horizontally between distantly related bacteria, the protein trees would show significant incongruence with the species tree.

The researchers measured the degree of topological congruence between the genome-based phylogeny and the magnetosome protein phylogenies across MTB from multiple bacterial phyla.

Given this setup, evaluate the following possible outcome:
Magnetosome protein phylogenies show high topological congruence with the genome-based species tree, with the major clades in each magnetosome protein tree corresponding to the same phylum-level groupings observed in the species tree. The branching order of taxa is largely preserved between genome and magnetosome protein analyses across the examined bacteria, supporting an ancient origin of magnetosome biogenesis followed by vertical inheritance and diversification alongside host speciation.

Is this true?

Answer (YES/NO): YES